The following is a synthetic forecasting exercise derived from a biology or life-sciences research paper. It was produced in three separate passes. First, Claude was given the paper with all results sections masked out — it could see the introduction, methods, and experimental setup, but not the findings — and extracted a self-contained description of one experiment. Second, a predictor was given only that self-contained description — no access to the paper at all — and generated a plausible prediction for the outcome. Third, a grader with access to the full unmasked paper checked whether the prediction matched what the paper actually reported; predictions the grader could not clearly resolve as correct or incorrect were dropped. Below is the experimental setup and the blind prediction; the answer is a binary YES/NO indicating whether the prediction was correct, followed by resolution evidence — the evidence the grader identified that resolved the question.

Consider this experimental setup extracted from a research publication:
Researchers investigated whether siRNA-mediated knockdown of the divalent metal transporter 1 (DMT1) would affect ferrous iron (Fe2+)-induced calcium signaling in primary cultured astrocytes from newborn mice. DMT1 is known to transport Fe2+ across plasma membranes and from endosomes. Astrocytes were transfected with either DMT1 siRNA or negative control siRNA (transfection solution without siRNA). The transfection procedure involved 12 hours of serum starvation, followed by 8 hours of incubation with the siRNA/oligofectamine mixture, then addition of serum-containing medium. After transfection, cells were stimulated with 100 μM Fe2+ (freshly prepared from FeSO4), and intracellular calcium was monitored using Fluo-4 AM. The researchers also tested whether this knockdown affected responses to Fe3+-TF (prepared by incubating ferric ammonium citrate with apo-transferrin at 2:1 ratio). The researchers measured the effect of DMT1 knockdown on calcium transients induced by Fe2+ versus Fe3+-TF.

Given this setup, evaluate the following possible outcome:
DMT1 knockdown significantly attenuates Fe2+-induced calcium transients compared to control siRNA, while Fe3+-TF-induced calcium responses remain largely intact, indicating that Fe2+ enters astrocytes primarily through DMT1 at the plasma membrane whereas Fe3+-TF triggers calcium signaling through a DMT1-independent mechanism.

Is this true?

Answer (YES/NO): YES